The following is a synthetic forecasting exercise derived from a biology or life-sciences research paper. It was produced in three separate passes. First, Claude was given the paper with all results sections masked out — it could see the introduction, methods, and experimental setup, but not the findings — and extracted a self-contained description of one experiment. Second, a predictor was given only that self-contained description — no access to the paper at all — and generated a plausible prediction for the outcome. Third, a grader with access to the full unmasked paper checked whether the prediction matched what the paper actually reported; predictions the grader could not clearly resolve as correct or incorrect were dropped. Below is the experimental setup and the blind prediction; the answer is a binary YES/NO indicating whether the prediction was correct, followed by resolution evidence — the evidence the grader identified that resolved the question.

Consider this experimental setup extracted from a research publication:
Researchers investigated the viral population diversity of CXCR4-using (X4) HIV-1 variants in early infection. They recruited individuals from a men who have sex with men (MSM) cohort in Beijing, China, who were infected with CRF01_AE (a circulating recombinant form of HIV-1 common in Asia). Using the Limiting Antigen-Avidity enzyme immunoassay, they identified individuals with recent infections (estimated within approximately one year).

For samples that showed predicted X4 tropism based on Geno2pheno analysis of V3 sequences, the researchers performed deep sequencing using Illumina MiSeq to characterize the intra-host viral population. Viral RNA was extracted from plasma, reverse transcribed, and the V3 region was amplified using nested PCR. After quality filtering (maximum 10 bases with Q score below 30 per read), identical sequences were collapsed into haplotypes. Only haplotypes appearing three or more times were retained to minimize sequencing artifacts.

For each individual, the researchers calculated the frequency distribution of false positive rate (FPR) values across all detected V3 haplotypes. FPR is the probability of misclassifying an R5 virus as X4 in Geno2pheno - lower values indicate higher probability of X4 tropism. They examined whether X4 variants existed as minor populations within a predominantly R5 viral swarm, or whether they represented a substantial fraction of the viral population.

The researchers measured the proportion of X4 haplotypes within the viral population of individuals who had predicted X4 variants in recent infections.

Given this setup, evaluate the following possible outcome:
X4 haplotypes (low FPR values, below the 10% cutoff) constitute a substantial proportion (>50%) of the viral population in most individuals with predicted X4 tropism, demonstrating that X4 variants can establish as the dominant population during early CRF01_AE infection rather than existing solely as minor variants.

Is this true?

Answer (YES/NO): NO